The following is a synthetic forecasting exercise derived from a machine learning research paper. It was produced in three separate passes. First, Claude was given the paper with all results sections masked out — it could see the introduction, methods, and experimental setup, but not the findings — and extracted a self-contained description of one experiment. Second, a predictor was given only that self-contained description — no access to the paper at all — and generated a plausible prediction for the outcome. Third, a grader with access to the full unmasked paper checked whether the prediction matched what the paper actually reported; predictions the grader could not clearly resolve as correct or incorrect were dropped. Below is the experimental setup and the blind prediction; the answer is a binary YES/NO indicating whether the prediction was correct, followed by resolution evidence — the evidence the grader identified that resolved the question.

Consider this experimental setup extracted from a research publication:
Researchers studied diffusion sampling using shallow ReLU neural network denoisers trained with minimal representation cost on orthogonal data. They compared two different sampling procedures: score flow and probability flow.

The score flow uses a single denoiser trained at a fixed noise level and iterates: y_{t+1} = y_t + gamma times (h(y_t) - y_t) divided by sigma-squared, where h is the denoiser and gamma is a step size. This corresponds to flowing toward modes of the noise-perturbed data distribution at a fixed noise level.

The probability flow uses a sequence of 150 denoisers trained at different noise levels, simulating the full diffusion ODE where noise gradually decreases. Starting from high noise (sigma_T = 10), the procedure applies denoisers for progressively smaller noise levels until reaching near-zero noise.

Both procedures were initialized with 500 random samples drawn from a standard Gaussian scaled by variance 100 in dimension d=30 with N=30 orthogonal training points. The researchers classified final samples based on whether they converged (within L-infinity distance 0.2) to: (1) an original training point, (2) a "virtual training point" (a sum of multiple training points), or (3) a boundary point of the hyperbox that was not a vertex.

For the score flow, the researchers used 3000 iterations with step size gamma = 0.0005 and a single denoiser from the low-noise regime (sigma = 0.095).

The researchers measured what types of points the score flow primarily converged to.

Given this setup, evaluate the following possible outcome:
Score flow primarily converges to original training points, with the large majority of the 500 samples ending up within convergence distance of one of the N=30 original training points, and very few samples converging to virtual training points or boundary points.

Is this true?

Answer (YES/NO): NO